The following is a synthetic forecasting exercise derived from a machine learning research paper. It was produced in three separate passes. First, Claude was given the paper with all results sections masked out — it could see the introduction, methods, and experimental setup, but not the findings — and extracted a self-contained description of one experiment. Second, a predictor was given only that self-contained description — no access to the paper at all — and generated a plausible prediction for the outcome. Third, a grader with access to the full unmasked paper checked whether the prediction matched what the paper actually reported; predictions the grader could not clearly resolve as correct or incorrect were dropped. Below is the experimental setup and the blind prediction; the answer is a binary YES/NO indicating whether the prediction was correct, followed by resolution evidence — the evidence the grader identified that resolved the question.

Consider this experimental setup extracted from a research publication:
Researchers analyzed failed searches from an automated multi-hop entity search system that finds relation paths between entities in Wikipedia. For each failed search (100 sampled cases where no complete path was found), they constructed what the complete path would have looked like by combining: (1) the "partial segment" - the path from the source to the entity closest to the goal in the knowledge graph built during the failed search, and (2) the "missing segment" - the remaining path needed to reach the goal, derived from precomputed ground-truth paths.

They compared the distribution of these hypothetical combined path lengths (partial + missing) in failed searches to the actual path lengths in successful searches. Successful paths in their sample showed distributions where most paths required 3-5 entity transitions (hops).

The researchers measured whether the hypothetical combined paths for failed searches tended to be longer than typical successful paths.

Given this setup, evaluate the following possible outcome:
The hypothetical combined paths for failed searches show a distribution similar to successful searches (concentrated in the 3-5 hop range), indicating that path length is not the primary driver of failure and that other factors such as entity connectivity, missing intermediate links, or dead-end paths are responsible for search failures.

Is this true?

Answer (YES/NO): NO